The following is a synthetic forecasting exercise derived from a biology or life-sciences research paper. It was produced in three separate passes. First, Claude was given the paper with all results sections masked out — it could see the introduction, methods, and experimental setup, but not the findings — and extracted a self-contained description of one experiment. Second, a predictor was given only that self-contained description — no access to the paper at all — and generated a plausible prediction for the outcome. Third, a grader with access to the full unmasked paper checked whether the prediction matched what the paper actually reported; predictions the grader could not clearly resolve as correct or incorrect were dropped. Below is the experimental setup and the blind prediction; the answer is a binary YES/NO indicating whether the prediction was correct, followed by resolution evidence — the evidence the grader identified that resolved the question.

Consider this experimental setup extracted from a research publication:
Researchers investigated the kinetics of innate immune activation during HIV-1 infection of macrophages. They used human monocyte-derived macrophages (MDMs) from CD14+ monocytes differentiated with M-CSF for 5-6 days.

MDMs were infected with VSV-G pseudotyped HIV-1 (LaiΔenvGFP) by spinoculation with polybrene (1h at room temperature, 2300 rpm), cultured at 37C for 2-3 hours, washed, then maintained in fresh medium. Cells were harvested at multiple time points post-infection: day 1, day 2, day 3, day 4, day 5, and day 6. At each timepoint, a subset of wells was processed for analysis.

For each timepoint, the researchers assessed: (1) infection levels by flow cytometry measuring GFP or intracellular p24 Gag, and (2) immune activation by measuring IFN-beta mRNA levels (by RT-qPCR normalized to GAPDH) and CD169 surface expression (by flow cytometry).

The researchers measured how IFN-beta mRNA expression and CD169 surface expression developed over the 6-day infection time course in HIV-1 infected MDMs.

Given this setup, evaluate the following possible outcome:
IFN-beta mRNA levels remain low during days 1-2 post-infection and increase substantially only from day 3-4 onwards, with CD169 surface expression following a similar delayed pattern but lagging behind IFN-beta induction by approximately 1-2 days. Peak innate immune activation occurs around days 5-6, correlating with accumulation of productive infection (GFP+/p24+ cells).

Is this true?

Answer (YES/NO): NO